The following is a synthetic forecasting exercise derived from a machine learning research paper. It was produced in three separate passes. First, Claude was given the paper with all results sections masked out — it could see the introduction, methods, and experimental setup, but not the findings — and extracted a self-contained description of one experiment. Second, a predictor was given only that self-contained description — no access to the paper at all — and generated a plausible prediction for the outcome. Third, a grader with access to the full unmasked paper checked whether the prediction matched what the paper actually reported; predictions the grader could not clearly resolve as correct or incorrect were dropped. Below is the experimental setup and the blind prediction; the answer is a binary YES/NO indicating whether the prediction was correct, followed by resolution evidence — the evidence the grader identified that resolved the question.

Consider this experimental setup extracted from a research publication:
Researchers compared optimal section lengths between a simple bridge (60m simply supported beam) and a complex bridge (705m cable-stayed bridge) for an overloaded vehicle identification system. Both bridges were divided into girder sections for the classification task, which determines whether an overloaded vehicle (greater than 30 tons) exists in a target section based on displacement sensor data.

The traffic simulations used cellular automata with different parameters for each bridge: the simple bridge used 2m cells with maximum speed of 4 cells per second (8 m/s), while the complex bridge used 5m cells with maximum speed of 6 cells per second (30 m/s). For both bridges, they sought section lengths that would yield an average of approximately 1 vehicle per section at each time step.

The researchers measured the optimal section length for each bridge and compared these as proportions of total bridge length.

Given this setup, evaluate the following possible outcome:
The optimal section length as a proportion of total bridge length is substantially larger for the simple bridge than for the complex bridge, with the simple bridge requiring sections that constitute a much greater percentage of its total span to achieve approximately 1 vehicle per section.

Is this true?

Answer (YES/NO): YES